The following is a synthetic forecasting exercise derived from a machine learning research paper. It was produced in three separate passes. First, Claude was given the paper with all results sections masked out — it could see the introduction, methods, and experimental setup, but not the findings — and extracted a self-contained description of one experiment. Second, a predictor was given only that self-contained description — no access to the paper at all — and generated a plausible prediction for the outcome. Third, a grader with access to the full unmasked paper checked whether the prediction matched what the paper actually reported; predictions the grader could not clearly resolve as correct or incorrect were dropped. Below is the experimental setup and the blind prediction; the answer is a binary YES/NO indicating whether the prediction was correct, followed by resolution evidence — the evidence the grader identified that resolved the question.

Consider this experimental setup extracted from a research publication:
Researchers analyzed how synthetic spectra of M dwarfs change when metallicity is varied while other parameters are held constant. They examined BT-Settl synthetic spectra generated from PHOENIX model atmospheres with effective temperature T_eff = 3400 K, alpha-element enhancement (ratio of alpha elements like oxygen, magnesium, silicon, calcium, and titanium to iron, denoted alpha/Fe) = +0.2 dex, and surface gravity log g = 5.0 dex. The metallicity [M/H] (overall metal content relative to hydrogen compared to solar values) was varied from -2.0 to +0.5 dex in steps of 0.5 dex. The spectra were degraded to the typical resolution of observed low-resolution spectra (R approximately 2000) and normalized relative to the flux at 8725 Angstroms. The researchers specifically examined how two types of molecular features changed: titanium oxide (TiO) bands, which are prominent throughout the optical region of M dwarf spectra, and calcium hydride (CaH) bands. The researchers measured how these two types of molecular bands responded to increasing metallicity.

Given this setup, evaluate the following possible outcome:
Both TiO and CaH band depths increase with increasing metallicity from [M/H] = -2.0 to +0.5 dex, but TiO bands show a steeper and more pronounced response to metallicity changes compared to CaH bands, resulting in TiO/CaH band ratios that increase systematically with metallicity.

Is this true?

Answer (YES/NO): NO